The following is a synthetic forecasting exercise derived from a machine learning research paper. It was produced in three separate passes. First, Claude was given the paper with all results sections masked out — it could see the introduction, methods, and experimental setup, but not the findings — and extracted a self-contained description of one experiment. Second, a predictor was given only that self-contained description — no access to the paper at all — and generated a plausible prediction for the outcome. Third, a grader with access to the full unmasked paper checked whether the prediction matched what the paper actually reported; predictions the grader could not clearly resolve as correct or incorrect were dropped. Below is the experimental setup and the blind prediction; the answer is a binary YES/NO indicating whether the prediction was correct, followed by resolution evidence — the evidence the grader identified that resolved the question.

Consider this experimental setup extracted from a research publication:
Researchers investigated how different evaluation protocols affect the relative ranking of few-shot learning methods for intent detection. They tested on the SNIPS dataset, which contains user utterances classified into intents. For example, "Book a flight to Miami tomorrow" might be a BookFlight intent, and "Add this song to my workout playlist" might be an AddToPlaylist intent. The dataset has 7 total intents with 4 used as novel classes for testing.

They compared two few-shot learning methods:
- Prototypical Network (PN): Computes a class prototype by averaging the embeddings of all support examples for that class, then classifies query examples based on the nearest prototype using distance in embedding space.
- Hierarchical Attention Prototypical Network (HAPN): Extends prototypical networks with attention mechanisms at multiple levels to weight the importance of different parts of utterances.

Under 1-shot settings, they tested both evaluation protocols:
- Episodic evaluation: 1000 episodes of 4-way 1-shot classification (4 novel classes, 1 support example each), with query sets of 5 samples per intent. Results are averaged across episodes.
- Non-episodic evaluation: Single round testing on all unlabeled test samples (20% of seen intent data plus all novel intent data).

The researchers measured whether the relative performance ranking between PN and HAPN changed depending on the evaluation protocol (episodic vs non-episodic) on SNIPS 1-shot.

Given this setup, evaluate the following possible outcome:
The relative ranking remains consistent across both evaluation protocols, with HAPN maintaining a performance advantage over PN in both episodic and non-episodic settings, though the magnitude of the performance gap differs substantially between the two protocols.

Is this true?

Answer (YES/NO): NO